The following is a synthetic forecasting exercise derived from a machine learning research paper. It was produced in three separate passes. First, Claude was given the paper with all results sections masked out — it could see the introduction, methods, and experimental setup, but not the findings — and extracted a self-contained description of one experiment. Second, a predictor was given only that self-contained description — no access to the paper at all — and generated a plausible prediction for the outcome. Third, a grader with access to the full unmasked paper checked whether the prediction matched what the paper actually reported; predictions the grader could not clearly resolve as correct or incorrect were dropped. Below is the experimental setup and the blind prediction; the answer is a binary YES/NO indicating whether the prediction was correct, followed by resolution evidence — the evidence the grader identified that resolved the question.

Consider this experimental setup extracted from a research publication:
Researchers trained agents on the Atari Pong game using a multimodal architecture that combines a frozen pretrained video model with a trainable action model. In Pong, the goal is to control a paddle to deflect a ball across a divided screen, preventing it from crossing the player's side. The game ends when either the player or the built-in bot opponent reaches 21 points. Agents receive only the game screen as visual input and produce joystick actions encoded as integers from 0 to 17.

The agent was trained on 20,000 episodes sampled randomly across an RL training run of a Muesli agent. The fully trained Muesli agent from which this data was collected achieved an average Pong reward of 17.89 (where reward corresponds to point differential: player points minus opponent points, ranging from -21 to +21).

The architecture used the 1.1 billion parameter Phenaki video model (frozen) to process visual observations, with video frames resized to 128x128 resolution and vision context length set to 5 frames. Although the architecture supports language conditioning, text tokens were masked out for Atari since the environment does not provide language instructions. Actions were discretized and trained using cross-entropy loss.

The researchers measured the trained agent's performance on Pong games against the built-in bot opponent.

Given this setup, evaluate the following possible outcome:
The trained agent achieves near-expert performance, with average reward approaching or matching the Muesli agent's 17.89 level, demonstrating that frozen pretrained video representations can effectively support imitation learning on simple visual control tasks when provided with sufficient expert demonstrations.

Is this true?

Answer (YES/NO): NO